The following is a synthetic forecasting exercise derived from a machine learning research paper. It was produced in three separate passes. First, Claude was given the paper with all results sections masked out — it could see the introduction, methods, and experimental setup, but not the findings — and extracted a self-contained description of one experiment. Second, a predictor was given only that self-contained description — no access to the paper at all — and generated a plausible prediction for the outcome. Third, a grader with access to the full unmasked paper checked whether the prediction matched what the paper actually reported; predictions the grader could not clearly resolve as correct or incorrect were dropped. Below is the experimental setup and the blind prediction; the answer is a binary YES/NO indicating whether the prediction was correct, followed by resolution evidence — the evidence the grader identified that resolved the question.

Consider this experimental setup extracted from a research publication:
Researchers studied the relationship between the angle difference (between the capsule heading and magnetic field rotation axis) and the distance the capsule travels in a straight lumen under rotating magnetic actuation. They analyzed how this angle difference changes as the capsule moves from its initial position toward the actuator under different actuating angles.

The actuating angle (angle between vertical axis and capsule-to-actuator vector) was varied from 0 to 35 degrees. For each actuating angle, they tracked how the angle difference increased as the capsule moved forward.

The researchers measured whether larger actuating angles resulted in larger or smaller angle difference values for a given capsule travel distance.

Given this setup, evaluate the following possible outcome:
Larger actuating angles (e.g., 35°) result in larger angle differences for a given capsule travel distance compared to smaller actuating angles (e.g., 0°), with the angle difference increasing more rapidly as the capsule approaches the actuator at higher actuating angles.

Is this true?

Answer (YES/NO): YES